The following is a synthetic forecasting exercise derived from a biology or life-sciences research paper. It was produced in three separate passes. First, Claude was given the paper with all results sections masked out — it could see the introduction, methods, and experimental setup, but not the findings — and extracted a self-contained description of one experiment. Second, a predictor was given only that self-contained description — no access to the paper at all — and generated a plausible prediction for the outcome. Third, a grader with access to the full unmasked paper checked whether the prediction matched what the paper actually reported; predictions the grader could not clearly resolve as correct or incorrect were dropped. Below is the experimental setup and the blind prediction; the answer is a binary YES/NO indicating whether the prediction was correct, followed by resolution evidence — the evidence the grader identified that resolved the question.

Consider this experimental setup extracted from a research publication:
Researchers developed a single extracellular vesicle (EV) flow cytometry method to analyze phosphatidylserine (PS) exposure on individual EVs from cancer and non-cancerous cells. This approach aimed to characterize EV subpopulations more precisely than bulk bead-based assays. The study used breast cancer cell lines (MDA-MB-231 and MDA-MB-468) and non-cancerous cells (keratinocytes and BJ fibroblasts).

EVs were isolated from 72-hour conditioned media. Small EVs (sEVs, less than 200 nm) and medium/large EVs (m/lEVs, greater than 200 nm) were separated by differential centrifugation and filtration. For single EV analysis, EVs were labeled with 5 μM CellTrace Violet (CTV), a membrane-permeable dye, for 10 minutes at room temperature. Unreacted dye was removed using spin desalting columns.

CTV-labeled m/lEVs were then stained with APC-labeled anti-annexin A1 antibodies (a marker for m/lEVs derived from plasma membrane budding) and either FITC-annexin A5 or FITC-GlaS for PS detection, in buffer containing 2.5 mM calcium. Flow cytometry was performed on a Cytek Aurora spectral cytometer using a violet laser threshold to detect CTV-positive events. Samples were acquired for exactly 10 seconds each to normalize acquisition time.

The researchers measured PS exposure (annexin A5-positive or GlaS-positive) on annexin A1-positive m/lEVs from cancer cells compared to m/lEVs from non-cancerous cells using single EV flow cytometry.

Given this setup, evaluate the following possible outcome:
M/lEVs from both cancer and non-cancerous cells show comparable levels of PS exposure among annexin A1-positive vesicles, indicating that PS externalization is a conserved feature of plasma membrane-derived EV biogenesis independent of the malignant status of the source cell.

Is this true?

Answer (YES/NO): NO